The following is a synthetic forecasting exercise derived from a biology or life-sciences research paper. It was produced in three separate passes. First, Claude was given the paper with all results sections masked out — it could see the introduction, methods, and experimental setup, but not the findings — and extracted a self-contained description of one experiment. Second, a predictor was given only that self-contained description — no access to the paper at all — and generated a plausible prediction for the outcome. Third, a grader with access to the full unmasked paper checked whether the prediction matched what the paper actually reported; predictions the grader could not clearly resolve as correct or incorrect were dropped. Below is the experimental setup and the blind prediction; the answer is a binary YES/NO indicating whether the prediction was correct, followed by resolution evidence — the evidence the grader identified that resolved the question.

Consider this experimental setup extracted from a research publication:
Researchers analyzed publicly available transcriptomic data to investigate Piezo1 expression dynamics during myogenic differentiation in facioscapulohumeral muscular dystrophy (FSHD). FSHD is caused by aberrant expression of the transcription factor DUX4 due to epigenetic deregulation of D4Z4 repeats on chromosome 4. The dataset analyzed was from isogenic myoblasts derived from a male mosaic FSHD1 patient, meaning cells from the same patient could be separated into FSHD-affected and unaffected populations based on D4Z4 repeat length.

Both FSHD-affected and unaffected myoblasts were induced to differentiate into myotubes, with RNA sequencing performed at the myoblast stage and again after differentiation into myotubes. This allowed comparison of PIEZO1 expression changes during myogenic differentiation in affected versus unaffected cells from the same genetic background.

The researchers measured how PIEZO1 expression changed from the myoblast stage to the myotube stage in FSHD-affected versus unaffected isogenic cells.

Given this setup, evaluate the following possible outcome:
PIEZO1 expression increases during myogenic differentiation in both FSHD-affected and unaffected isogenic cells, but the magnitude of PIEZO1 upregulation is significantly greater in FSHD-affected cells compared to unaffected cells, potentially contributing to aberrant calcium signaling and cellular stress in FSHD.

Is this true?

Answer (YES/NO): NO